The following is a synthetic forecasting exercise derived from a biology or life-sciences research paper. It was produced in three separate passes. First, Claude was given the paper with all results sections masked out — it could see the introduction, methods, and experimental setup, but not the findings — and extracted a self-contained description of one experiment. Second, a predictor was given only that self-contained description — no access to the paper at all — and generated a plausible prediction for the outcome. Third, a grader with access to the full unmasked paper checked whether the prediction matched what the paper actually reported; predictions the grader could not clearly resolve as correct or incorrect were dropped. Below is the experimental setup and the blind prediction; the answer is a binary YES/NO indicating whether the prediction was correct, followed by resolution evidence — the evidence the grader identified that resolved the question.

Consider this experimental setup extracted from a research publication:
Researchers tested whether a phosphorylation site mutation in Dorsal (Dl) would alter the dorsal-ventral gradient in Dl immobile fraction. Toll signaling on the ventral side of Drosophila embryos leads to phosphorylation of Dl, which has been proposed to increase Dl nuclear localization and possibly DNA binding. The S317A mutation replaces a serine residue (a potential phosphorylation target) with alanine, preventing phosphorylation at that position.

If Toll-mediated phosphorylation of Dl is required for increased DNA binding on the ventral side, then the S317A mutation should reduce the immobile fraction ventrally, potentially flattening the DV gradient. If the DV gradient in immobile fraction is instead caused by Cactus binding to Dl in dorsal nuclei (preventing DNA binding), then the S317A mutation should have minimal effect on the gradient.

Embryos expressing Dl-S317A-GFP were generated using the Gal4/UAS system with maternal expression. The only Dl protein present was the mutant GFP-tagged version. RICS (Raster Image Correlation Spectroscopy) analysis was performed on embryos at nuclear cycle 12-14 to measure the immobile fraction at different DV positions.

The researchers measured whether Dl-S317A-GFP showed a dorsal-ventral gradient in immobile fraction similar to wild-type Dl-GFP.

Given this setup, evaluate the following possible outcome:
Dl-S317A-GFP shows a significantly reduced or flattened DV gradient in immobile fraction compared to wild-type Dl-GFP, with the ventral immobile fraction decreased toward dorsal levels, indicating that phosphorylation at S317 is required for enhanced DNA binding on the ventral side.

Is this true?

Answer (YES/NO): NO